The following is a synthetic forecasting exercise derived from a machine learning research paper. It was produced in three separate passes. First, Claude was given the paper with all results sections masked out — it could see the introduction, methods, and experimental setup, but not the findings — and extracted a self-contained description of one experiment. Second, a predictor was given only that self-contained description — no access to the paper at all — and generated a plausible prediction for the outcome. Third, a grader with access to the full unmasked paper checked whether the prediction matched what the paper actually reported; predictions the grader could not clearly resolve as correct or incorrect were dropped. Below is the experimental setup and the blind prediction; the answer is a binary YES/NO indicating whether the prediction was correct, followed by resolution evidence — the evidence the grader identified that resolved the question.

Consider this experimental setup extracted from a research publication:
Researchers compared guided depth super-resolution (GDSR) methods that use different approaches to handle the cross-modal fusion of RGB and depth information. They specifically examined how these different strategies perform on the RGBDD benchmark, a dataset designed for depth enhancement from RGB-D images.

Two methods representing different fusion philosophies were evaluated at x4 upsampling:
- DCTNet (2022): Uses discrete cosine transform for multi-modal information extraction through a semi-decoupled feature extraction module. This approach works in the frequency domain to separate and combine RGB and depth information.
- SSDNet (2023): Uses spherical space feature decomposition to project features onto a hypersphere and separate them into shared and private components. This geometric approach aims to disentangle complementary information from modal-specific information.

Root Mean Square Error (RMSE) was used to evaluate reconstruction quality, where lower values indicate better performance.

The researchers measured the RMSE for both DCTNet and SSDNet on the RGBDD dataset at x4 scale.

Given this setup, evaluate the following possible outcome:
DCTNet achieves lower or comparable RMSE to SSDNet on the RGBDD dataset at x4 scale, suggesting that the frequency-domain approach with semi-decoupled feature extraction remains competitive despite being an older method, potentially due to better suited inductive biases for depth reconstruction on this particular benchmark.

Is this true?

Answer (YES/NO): NO